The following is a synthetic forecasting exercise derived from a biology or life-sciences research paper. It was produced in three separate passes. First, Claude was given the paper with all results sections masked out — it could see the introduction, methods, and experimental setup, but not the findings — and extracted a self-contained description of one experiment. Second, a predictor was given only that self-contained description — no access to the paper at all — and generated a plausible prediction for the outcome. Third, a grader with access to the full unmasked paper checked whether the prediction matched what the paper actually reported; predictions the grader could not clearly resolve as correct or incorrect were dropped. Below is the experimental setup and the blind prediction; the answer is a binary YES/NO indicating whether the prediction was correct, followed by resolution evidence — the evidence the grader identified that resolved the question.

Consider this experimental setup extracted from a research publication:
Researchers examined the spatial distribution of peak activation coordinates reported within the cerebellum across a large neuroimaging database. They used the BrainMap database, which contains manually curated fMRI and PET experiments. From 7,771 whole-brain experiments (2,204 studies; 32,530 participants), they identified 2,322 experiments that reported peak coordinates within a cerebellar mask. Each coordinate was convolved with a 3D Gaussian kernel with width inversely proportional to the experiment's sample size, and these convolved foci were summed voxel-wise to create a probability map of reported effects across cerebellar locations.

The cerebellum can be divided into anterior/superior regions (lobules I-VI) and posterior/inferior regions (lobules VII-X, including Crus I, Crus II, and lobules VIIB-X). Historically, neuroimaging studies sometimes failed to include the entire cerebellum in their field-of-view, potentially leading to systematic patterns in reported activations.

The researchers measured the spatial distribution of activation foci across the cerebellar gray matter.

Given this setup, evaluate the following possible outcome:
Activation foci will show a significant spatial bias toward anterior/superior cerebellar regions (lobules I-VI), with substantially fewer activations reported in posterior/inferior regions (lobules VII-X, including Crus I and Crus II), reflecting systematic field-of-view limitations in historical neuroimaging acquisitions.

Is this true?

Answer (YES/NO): YES